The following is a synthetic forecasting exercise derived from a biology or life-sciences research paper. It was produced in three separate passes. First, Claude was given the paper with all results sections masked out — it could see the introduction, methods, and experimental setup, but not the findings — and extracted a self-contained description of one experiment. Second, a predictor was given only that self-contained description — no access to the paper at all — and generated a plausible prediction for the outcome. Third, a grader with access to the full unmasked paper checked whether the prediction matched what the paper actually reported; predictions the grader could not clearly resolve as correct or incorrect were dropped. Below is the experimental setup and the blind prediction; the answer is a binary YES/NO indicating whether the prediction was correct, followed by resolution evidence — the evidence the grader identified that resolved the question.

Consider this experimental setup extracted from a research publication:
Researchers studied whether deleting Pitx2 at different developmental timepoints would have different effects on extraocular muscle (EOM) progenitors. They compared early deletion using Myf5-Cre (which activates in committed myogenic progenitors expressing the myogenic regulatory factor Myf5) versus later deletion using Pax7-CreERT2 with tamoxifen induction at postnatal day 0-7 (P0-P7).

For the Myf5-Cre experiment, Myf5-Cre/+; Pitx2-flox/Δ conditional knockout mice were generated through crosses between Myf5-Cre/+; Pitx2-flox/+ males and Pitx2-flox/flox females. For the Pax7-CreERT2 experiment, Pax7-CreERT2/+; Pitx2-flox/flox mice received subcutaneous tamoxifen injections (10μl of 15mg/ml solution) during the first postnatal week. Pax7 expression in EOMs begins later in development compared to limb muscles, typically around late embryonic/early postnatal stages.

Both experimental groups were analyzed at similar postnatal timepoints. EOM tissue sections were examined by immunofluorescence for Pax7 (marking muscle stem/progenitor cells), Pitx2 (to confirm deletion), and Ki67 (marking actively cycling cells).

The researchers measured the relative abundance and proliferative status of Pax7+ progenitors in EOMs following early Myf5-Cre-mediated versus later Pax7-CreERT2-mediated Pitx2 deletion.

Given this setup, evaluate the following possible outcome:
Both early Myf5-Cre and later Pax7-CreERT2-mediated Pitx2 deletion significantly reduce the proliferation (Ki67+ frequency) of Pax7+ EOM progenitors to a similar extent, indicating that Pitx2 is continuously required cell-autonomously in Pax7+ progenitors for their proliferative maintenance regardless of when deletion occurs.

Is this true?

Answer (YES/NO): NO